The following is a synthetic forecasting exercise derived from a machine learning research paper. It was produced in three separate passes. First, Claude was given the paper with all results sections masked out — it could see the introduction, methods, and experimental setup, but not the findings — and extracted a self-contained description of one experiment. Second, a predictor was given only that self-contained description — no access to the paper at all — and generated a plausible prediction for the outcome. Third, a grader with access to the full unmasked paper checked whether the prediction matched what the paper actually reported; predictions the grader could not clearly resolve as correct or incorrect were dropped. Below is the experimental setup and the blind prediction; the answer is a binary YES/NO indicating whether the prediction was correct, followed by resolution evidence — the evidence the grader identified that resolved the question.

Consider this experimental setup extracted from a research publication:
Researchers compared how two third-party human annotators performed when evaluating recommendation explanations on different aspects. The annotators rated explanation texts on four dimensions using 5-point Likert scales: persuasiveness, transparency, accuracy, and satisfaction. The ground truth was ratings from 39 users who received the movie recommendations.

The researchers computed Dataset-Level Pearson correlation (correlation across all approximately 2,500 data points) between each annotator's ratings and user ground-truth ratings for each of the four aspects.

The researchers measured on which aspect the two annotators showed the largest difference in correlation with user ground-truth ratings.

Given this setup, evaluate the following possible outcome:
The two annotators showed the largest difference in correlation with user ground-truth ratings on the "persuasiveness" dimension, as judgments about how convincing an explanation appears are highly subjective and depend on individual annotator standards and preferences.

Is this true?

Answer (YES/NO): NO